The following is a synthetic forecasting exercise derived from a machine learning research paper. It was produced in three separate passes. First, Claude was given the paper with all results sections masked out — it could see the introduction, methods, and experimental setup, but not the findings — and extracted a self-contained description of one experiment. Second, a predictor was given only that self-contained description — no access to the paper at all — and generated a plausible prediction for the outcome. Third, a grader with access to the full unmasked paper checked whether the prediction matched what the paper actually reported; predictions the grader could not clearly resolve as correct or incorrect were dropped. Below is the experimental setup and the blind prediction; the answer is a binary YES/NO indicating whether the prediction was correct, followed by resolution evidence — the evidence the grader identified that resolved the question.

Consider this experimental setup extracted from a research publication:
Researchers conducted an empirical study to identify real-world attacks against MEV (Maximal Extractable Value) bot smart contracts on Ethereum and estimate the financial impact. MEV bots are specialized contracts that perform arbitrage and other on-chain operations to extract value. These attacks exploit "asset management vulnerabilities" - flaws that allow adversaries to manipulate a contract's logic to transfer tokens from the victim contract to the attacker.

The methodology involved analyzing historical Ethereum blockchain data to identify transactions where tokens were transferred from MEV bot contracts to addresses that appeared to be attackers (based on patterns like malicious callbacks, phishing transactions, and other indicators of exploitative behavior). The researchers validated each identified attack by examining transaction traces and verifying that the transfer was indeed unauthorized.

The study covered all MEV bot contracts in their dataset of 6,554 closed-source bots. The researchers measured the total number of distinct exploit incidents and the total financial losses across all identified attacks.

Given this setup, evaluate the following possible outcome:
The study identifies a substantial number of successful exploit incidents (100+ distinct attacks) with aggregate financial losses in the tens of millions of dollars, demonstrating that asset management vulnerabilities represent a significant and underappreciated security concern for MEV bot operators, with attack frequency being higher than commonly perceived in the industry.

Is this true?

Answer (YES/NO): NO